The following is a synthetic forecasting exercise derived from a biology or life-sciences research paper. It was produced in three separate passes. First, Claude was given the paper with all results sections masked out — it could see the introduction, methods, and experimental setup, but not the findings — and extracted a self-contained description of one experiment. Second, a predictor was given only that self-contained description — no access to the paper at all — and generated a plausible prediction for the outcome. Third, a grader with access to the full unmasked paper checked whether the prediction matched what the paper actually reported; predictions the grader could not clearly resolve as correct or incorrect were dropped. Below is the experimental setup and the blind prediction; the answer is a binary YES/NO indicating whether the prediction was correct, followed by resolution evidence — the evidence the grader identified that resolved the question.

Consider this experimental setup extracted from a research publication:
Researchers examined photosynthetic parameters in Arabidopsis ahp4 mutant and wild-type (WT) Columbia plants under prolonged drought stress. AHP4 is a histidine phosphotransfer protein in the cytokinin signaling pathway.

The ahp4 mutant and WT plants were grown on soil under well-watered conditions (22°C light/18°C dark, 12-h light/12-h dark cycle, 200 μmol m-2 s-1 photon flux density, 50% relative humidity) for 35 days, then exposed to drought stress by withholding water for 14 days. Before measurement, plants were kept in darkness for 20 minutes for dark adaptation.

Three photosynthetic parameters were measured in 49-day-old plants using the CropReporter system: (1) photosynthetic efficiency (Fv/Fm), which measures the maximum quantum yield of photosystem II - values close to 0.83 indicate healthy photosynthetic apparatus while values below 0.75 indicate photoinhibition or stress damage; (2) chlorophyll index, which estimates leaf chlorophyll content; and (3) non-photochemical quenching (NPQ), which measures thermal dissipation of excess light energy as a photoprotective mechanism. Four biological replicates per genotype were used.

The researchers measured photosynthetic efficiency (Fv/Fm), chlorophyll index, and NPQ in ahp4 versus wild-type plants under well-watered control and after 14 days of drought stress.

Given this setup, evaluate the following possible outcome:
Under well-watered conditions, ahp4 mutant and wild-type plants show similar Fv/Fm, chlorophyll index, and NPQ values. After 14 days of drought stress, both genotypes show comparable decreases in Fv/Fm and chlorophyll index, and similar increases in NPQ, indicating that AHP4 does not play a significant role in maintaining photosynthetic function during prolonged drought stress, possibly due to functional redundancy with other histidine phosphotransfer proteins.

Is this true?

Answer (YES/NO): NO